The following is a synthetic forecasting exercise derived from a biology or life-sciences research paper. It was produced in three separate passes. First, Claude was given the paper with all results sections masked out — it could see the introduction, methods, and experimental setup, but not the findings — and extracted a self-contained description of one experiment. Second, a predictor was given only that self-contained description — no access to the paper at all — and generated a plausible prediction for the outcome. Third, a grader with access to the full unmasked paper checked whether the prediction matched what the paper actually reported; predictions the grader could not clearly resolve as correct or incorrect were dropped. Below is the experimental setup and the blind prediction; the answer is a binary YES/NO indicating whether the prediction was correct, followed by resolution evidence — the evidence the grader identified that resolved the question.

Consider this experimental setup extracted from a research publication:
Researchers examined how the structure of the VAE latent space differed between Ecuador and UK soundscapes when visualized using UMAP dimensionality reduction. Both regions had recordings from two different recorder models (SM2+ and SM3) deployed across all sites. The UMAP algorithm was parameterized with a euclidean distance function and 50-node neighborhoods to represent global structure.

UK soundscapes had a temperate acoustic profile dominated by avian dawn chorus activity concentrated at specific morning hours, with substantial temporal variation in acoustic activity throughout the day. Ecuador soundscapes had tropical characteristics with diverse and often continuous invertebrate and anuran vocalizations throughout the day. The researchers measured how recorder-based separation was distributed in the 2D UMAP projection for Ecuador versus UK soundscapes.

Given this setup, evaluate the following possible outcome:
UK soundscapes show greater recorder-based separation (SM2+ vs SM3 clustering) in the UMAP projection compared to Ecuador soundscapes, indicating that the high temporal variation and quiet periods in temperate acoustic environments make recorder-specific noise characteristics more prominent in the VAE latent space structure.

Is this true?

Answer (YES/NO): YES